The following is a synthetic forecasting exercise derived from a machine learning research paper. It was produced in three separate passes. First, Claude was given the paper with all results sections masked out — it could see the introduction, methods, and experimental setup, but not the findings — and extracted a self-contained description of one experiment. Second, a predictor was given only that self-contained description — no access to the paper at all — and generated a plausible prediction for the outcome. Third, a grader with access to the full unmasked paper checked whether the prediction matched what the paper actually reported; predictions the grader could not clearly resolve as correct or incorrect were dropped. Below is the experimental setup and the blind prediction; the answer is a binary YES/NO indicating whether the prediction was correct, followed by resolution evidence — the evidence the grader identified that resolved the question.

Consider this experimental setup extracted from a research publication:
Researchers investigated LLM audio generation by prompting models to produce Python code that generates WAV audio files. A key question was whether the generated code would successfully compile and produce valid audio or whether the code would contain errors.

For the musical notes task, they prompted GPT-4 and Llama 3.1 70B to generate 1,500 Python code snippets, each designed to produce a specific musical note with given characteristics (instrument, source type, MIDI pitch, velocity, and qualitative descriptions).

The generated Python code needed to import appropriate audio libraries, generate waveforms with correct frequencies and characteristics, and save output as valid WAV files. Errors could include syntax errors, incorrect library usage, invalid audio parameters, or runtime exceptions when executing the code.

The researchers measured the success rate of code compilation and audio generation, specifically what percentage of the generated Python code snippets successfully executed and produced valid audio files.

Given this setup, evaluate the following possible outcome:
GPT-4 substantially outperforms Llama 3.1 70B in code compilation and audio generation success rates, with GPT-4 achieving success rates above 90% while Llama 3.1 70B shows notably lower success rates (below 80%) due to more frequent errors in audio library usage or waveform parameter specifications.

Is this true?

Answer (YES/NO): NO